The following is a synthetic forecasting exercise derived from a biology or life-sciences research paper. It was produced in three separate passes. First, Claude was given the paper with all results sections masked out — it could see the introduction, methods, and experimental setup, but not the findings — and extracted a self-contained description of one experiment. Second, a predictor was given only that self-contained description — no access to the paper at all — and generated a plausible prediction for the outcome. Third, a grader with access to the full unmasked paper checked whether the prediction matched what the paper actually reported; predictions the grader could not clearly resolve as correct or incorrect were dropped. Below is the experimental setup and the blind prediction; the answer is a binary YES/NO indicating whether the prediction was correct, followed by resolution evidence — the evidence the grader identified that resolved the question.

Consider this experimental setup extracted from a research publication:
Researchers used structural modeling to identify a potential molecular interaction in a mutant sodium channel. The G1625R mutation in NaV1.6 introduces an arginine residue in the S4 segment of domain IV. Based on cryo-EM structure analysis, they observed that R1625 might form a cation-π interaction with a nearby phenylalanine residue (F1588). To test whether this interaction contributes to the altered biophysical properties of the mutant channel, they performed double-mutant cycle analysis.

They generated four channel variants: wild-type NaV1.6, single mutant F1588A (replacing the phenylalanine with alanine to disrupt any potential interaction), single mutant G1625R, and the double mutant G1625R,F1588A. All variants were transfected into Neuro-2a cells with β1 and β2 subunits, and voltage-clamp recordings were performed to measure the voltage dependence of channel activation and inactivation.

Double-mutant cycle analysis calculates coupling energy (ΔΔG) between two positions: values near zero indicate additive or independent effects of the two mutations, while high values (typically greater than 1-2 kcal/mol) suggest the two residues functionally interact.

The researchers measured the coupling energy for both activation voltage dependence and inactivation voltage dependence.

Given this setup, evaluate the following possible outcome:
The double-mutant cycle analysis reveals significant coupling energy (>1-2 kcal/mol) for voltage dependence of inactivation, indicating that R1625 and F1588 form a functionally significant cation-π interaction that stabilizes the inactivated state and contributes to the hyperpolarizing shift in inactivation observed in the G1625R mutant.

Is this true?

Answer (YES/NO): NO